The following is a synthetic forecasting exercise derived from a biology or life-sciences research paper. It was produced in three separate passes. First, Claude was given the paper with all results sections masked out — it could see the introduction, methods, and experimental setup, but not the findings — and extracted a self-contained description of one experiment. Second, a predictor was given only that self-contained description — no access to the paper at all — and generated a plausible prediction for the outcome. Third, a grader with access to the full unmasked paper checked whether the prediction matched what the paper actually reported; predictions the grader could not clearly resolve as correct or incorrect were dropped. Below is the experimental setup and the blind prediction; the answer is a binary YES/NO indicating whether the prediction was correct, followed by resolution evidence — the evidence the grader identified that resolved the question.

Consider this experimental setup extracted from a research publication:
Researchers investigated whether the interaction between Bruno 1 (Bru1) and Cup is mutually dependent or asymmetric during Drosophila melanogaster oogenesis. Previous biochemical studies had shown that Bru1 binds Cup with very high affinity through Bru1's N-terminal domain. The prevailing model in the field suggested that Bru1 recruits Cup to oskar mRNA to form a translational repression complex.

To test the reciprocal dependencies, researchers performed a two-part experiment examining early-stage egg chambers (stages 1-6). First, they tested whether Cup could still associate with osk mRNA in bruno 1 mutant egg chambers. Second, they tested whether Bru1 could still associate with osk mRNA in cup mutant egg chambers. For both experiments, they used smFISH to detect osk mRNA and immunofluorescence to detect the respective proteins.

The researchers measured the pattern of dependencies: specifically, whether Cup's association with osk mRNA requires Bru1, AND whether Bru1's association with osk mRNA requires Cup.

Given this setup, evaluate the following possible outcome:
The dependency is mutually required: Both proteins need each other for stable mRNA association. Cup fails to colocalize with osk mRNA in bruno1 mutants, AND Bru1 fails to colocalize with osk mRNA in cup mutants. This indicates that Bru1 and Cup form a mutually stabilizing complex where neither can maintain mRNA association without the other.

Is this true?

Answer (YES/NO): NO